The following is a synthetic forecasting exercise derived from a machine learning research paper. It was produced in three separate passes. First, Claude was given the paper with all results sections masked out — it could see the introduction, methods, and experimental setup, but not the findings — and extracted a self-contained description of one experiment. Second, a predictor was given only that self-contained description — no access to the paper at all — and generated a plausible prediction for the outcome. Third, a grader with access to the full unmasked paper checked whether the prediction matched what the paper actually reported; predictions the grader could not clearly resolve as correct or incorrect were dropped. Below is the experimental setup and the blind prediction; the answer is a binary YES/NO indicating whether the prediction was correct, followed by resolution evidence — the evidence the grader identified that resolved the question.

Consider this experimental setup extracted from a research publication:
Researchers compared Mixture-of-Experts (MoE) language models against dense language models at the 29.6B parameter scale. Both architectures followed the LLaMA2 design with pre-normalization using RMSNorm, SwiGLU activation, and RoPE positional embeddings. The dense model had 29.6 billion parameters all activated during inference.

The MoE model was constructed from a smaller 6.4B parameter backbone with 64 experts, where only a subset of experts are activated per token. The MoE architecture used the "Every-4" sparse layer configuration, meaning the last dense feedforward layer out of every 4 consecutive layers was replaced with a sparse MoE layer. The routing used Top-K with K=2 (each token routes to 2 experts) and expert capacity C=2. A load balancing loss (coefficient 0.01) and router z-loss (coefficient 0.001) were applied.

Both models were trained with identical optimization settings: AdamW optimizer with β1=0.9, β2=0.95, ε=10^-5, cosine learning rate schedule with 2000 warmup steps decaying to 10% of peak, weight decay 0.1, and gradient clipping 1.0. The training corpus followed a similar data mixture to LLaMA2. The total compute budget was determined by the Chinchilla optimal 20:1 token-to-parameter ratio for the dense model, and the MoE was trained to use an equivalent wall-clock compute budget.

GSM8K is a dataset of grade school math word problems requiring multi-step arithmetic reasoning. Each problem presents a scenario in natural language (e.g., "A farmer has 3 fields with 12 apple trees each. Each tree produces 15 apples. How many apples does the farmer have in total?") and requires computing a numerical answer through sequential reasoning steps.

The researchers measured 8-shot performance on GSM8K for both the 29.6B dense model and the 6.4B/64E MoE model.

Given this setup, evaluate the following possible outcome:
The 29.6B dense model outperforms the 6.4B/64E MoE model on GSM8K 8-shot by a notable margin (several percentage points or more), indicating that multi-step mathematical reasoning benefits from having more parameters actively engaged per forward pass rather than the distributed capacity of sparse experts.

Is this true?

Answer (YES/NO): NO